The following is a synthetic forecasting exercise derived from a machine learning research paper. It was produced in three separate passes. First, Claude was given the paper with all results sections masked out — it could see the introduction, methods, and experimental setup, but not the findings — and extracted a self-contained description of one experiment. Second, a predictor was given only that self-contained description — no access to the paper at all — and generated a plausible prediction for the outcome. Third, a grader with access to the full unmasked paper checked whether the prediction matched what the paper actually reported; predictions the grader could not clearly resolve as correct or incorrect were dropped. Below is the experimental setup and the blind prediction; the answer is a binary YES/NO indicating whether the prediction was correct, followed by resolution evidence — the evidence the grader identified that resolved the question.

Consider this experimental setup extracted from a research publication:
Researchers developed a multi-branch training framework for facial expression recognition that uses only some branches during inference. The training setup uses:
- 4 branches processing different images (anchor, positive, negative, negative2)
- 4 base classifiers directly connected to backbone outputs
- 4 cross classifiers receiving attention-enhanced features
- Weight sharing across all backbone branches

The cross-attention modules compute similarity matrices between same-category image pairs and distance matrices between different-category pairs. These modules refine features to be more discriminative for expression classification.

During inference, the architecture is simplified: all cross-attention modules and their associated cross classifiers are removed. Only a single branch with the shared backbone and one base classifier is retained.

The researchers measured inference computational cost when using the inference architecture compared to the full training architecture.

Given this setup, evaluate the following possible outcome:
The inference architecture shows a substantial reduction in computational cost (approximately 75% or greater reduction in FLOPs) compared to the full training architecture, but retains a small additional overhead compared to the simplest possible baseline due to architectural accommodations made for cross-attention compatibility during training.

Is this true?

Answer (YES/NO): NO